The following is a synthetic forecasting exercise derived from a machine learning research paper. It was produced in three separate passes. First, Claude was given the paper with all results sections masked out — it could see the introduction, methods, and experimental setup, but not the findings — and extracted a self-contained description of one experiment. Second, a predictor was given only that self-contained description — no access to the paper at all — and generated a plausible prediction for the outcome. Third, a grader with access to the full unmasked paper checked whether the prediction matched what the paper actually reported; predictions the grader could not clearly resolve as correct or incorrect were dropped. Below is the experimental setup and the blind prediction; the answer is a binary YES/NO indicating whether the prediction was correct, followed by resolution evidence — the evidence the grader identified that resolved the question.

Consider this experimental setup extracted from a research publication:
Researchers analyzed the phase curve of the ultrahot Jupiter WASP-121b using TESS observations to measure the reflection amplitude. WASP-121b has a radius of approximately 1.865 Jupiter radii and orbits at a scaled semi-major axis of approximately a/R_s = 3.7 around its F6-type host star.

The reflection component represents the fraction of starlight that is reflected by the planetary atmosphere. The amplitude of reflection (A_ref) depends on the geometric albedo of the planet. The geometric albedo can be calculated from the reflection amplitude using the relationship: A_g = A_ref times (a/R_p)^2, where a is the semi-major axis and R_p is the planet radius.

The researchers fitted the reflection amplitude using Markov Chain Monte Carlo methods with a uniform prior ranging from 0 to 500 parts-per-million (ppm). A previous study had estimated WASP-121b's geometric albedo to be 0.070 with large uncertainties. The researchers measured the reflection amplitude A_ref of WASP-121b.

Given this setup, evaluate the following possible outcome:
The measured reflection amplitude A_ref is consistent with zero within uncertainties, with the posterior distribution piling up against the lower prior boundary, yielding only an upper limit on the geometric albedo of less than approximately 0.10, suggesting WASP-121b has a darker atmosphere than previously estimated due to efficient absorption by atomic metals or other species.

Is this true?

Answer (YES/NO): NO